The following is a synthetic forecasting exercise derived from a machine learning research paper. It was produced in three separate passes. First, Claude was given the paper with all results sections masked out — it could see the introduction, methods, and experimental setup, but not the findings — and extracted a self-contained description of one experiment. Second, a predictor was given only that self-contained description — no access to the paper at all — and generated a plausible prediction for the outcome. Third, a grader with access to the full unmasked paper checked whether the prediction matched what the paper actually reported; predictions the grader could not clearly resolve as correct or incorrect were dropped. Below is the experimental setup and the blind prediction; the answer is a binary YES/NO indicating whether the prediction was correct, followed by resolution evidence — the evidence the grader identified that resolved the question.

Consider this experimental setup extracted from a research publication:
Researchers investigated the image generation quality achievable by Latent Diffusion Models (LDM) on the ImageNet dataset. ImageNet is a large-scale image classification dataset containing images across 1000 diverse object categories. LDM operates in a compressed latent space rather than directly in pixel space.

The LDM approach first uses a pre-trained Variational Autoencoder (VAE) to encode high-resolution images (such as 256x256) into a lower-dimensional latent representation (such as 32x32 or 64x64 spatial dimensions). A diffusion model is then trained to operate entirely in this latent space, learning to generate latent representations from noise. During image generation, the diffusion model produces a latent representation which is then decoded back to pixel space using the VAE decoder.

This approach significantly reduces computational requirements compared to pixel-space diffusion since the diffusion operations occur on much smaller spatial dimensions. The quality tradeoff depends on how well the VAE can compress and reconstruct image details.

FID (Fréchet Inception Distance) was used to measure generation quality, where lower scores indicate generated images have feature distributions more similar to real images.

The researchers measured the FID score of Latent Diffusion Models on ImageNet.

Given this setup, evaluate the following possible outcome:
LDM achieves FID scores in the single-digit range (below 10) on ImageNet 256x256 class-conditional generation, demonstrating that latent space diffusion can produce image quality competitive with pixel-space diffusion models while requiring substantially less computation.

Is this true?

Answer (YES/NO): NO